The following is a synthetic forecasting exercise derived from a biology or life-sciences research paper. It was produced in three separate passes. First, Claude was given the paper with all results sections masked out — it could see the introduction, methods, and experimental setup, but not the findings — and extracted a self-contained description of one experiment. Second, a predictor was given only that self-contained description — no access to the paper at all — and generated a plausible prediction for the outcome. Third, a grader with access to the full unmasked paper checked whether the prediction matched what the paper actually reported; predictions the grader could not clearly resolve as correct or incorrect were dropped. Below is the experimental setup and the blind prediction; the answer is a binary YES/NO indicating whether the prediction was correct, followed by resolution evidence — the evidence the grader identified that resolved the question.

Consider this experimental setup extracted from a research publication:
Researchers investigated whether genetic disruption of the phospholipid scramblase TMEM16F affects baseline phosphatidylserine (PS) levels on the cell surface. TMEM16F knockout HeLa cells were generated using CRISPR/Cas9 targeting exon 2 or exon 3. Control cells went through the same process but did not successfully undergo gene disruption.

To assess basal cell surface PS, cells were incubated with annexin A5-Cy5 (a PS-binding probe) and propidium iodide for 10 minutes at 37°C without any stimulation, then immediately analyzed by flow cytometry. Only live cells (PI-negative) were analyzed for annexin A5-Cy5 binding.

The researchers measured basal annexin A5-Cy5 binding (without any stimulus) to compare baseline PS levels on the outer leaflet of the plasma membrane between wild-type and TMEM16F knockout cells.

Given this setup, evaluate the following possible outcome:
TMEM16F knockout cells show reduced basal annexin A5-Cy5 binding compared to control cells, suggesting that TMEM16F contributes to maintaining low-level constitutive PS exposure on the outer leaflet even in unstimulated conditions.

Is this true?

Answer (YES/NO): YES